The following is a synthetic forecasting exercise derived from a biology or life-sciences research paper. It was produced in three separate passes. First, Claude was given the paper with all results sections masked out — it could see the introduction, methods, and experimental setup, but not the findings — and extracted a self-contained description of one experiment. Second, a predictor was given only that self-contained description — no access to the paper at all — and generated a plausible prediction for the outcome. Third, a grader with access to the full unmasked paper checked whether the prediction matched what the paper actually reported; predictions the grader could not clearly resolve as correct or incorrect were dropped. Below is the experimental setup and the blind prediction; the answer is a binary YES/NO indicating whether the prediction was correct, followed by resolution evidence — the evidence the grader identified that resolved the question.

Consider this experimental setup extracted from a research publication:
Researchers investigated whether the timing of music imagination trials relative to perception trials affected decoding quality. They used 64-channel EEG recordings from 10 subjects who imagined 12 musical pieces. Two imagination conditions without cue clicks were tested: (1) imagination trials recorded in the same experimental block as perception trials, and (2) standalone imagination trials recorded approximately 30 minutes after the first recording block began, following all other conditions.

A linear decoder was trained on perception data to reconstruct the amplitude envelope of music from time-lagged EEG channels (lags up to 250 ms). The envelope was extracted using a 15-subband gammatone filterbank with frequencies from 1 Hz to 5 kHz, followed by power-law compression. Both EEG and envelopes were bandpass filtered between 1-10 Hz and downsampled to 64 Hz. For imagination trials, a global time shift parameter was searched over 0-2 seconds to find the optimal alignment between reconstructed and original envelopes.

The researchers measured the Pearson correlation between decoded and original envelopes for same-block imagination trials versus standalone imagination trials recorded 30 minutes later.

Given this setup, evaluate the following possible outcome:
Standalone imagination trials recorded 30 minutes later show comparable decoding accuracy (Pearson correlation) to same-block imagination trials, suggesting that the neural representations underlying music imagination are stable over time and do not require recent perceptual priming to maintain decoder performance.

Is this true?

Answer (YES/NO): YES